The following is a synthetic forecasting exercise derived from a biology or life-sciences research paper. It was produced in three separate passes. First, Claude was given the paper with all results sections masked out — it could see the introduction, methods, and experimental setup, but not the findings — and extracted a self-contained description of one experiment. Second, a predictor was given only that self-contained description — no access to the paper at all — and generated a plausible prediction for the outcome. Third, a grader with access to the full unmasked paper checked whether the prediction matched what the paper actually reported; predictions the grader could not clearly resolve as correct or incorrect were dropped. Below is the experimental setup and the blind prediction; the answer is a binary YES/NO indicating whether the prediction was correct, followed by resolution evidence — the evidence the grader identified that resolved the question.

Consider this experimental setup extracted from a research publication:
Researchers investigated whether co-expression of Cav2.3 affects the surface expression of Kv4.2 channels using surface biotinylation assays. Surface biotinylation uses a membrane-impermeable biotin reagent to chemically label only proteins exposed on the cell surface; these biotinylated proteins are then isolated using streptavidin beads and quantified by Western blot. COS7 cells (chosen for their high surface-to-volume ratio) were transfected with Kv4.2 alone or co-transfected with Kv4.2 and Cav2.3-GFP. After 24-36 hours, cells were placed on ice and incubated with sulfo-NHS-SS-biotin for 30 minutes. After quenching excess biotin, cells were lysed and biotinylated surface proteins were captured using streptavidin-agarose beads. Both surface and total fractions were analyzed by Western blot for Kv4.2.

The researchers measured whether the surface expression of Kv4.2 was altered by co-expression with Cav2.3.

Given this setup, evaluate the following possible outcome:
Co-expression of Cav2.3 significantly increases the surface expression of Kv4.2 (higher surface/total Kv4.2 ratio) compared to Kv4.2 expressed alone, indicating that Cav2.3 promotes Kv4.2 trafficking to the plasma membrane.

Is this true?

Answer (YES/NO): NO